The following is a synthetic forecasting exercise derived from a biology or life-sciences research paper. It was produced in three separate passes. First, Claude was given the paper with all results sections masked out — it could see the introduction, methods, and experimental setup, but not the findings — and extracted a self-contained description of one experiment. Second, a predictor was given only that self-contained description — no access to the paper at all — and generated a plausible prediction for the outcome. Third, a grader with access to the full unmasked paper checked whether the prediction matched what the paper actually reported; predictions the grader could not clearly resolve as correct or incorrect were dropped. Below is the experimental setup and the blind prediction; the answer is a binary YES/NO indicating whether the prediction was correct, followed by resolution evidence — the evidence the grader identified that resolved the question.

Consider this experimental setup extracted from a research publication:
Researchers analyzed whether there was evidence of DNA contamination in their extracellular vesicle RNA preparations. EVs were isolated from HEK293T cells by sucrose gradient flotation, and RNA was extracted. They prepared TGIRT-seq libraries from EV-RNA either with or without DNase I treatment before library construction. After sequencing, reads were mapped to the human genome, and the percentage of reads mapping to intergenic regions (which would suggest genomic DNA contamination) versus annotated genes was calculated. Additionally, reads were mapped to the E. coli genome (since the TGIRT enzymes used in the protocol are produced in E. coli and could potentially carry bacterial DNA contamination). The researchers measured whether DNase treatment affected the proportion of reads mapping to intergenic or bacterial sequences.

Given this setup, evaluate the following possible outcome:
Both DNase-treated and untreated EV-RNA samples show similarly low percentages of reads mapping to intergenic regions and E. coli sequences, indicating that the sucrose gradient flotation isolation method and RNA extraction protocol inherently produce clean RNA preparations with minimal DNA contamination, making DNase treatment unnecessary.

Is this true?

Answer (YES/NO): NO